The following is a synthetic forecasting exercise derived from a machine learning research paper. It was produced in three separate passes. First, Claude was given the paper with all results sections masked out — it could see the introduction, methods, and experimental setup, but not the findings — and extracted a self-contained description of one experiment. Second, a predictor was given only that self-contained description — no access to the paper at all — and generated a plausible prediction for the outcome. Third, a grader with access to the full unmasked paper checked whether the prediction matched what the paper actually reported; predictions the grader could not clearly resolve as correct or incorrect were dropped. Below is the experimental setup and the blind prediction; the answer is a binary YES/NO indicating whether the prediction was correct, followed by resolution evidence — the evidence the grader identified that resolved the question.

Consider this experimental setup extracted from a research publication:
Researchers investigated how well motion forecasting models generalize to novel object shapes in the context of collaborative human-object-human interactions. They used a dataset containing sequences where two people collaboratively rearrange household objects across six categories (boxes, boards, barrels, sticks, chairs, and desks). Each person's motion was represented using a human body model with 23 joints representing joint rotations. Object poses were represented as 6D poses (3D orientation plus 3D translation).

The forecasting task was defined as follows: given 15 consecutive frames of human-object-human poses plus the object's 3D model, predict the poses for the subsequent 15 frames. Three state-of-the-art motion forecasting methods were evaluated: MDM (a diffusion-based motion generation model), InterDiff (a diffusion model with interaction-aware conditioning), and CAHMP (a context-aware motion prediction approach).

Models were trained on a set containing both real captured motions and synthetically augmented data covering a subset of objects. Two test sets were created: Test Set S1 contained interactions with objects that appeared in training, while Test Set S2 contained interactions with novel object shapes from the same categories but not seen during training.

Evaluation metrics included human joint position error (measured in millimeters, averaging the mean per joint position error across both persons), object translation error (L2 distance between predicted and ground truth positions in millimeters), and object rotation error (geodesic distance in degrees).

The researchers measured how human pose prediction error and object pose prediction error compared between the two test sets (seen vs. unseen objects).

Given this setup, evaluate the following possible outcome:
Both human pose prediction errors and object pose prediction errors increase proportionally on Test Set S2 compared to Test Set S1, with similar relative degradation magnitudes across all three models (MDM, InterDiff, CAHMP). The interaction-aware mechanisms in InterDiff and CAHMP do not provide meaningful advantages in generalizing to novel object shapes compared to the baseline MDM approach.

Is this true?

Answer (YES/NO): NO